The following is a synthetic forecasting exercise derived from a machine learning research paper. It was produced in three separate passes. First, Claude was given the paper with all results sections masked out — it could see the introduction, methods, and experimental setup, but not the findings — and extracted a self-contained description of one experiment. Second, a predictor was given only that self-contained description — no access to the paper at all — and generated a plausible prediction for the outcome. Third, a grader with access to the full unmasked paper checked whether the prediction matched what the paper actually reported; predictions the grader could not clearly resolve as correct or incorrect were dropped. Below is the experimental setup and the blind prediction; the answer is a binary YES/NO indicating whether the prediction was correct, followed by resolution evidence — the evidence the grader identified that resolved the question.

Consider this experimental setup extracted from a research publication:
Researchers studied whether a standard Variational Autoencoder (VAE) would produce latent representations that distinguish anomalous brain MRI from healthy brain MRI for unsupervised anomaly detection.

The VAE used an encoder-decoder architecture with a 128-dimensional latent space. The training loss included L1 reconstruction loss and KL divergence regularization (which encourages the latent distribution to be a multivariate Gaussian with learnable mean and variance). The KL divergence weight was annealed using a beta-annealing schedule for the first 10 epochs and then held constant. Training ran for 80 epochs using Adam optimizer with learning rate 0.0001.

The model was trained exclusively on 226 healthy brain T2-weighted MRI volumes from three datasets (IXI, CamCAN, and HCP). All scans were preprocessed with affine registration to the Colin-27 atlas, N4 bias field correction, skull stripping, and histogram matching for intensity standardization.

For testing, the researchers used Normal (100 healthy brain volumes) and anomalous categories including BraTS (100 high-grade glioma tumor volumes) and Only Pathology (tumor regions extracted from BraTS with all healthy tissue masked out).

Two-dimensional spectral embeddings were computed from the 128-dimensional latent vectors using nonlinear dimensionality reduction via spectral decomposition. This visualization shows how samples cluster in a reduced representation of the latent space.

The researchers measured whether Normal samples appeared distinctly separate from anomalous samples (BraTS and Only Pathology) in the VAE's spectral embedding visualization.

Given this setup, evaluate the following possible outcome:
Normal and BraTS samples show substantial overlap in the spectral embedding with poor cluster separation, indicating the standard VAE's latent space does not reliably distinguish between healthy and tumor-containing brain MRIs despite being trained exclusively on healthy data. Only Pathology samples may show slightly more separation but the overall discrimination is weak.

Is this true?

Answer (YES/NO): NO